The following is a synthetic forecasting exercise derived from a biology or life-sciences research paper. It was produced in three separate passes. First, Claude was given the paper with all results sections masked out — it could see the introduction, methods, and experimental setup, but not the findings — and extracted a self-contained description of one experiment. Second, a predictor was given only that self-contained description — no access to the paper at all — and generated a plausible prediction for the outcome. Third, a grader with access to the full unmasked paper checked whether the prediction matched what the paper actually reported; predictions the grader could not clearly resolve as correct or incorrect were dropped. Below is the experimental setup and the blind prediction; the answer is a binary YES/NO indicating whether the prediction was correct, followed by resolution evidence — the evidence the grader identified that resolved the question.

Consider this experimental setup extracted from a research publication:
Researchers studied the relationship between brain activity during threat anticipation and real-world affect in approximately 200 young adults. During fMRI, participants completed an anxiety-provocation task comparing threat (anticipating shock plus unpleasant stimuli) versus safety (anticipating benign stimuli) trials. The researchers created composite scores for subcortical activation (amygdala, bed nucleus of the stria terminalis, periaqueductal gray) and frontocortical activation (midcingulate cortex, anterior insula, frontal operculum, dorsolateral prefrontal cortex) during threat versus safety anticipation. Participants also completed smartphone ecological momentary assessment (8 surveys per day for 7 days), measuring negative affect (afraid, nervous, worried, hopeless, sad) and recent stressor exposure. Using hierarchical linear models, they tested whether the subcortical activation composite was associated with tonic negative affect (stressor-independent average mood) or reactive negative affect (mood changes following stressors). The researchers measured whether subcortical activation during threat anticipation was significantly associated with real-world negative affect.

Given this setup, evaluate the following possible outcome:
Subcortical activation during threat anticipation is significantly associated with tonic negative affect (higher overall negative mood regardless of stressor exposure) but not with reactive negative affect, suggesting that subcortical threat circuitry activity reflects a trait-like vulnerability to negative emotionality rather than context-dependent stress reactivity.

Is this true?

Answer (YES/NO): NO